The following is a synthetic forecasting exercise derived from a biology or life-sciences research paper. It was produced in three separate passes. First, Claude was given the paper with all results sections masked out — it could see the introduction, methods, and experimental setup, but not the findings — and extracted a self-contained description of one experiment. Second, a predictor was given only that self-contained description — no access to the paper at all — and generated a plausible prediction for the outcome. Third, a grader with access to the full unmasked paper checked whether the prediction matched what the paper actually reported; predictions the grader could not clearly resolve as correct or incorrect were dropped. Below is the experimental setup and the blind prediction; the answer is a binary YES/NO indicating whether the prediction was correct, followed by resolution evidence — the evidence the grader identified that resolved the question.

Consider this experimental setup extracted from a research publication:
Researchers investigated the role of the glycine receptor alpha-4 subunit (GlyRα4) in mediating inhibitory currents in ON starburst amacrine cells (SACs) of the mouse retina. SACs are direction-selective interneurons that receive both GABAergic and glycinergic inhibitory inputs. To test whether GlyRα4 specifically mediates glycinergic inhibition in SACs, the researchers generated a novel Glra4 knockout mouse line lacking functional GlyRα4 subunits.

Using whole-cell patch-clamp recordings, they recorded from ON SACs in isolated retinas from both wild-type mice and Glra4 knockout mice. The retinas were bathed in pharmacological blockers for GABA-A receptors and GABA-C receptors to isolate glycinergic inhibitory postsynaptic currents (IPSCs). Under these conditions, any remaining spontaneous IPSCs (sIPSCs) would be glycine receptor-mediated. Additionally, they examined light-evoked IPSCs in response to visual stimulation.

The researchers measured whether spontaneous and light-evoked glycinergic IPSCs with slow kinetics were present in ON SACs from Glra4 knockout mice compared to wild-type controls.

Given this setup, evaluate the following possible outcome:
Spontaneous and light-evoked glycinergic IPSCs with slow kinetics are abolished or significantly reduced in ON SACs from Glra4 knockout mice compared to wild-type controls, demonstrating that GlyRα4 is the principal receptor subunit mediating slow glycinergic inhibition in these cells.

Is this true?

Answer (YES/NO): YES